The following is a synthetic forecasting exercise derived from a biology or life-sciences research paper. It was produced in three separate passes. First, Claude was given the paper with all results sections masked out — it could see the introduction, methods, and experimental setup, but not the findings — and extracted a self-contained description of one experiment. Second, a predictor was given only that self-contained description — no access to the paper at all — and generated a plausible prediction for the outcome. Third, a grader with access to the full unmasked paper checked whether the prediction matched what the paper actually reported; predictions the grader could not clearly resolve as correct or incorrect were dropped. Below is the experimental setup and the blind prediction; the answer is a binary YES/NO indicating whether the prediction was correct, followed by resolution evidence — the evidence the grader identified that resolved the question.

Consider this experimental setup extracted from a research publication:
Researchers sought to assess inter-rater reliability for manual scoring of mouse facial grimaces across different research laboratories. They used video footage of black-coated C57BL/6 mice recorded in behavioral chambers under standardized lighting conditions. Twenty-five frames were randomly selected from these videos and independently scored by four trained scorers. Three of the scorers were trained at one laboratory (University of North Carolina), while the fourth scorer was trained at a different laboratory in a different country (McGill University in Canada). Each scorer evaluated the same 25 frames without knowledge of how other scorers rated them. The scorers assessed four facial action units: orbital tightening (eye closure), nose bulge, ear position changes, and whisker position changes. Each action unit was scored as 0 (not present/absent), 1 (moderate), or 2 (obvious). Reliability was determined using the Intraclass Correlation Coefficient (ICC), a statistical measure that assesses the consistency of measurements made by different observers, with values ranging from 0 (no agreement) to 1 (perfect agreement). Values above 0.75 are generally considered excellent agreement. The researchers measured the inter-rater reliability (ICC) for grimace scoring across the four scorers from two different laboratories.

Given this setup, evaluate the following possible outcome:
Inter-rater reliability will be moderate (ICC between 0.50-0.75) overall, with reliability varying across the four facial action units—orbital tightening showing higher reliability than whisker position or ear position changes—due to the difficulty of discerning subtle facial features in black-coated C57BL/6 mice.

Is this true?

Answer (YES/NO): NO